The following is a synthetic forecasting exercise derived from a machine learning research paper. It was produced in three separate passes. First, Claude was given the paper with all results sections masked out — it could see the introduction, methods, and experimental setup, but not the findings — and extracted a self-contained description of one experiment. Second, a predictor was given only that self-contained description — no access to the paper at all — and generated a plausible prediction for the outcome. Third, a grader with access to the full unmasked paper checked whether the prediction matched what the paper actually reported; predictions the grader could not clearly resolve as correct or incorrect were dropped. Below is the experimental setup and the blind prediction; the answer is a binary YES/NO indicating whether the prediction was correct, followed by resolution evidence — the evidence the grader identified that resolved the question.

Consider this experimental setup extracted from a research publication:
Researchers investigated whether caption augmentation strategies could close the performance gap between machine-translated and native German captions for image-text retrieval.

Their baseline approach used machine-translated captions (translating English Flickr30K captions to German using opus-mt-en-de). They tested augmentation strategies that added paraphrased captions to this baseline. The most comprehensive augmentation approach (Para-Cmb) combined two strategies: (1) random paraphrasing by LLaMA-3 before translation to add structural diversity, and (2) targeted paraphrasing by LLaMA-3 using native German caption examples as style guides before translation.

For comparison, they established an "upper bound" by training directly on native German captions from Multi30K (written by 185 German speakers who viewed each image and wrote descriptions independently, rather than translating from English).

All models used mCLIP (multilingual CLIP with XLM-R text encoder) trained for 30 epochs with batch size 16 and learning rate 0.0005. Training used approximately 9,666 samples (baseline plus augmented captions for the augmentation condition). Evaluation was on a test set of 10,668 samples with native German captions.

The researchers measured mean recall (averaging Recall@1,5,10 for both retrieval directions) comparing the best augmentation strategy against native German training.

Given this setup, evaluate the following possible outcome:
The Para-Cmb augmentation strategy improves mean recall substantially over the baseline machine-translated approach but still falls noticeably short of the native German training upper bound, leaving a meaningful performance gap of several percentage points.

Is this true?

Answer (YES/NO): YES